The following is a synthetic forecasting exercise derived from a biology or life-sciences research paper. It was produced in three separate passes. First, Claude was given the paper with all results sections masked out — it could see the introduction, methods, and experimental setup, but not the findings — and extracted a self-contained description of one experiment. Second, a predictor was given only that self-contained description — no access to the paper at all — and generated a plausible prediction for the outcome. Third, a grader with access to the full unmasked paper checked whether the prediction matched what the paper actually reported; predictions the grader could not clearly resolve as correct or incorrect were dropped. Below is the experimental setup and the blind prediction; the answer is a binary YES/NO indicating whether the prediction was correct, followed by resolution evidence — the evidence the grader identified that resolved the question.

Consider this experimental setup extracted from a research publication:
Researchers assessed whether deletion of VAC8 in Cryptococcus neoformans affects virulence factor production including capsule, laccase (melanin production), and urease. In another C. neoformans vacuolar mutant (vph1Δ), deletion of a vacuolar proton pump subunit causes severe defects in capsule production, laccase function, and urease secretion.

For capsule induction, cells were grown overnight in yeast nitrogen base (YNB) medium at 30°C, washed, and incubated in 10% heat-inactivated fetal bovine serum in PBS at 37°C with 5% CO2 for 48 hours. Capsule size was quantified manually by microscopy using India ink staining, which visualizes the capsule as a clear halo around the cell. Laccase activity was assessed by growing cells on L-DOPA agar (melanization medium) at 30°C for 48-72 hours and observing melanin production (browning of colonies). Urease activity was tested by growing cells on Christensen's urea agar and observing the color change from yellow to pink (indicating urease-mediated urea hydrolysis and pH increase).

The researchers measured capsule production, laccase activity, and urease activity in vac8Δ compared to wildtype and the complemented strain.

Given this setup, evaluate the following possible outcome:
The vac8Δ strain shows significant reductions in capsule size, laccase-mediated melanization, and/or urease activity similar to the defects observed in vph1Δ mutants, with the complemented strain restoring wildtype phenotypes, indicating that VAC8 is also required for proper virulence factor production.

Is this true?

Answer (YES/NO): NO